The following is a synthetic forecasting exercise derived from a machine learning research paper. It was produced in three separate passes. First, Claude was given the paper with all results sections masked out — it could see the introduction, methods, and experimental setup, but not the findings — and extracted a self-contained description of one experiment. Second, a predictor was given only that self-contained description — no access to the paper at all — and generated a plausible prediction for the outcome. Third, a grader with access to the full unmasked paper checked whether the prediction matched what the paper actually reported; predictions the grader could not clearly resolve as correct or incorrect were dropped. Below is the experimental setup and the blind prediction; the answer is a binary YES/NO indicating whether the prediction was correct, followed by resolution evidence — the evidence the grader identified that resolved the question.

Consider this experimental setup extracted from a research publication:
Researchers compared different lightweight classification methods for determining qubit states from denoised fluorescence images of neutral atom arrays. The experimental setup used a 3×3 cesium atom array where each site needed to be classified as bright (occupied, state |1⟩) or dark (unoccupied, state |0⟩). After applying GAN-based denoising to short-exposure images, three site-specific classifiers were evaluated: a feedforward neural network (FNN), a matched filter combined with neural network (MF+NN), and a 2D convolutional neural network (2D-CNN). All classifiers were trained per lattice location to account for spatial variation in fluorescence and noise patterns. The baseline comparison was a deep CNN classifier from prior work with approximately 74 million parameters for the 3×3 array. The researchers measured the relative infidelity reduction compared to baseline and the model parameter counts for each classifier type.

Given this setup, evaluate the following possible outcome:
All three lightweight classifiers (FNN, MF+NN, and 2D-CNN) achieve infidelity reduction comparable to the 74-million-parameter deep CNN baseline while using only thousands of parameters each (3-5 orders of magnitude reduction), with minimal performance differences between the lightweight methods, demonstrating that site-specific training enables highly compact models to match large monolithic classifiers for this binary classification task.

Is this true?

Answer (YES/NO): NO